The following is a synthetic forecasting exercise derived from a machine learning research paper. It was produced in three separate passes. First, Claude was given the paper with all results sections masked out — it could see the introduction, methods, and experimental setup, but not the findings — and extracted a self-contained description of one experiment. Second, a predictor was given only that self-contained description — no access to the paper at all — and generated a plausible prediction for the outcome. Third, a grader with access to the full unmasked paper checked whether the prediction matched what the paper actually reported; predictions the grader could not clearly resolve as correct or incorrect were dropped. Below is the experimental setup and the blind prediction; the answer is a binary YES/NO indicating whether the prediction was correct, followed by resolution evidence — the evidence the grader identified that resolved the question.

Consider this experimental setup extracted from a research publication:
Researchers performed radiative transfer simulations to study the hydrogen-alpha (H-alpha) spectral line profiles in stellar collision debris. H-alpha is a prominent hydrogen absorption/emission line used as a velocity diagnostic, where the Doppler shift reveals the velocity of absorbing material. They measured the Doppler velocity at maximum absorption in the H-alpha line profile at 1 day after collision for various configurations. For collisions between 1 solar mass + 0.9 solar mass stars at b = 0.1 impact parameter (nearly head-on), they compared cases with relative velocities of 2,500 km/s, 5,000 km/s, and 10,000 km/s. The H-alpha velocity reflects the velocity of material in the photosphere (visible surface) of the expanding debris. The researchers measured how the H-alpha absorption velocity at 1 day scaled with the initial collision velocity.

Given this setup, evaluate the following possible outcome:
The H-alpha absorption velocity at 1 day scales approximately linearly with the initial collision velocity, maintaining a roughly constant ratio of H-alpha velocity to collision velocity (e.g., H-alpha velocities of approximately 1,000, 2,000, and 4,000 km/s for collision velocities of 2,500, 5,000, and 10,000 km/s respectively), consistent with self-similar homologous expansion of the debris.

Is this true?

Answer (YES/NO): NO